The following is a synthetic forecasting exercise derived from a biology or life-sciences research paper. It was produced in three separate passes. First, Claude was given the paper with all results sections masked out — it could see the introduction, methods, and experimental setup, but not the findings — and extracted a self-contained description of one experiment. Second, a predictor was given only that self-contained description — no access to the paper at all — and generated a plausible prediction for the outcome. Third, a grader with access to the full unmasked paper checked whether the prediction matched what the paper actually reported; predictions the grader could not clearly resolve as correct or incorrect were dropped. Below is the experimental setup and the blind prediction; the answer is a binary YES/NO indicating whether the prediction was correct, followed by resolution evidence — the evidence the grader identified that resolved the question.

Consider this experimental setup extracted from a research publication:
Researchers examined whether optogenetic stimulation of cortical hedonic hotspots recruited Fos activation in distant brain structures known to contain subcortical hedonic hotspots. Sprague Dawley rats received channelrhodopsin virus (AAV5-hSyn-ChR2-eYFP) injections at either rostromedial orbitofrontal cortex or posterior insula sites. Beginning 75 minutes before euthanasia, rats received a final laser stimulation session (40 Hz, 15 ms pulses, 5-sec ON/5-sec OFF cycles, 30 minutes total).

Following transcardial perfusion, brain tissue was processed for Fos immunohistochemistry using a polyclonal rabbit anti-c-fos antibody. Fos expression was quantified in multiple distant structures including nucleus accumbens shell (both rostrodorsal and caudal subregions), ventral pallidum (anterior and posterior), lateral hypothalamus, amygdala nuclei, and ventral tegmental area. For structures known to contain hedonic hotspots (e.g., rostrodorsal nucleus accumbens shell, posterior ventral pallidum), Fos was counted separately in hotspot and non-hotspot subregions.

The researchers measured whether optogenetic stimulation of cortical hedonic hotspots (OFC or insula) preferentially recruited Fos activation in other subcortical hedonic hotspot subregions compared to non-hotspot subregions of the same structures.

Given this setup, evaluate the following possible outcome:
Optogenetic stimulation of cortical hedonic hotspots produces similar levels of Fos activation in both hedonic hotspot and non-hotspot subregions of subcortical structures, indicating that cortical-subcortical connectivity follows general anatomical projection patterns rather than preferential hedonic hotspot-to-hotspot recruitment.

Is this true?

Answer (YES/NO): NO